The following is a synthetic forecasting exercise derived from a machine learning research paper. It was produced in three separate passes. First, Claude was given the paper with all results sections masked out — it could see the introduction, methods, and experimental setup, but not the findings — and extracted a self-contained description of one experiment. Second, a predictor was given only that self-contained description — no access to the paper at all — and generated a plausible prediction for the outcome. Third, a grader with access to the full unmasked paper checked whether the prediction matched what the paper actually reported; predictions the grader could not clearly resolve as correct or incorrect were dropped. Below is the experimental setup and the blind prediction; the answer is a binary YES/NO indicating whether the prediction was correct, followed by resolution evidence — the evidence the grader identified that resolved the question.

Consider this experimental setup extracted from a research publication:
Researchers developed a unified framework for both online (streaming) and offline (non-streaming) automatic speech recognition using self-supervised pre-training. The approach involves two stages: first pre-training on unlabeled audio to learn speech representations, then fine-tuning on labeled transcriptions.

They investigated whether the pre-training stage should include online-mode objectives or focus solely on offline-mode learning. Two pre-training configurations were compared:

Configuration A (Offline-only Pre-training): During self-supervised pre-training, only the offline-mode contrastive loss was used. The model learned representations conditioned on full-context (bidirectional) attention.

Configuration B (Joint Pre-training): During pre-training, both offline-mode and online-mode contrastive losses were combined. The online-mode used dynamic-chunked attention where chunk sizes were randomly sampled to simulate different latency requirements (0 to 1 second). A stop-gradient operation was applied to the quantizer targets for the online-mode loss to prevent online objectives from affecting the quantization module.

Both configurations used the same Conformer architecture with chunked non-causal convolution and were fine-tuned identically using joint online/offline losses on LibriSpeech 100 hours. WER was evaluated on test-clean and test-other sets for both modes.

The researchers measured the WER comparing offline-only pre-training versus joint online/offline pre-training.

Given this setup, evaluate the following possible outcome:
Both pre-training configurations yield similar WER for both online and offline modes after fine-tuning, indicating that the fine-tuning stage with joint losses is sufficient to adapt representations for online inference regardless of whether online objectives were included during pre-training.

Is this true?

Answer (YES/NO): NO